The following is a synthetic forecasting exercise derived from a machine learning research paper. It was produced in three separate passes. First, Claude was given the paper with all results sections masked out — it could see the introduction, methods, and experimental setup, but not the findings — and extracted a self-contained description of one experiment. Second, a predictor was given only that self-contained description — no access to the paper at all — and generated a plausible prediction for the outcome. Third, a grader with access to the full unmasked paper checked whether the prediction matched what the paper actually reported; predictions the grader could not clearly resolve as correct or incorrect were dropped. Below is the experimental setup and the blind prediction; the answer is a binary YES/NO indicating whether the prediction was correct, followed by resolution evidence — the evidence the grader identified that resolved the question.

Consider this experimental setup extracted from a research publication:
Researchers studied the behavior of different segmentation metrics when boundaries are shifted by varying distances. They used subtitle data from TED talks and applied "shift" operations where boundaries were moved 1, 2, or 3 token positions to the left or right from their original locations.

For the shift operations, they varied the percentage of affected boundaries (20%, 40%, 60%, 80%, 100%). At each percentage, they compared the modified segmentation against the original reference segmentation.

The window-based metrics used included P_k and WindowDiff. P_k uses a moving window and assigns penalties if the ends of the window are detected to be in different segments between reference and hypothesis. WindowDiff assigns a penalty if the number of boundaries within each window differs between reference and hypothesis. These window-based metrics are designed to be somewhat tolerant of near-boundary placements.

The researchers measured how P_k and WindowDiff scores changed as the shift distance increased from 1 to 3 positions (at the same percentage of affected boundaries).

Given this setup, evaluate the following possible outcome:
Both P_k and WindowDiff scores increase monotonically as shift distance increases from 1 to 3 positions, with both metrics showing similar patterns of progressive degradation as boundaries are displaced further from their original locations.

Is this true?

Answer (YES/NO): YES